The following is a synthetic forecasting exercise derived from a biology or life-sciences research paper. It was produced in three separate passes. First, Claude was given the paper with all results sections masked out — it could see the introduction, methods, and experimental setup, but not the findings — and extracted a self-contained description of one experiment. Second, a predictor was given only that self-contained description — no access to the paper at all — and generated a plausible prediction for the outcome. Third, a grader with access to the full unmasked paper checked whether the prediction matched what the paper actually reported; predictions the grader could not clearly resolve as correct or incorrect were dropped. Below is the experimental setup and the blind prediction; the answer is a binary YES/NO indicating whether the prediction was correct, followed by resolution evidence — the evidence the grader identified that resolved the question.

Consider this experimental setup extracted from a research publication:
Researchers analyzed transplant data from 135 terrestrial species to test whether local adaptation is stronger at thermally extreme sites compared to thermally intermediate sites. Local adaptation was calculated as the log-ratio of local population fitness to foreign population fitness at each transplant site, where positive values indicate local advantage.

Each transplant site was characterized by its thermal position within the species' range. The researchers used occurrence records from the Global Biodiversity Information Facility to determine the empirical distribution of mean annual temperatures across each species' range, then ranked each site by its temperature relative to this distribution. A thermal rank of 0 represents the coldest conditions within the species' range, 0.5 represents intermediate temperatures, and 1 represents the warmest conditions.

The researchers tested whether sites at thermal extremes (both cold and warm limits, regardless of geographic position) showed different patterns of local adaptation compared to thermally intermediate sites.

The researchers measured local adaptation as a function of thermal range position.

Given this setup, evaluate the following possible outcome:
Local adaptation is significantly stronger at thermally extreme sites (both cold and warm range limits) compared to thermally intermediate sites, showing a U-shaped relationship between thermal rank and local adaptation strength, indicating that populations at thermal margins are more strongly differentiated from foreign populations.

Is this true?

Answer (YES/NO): YES